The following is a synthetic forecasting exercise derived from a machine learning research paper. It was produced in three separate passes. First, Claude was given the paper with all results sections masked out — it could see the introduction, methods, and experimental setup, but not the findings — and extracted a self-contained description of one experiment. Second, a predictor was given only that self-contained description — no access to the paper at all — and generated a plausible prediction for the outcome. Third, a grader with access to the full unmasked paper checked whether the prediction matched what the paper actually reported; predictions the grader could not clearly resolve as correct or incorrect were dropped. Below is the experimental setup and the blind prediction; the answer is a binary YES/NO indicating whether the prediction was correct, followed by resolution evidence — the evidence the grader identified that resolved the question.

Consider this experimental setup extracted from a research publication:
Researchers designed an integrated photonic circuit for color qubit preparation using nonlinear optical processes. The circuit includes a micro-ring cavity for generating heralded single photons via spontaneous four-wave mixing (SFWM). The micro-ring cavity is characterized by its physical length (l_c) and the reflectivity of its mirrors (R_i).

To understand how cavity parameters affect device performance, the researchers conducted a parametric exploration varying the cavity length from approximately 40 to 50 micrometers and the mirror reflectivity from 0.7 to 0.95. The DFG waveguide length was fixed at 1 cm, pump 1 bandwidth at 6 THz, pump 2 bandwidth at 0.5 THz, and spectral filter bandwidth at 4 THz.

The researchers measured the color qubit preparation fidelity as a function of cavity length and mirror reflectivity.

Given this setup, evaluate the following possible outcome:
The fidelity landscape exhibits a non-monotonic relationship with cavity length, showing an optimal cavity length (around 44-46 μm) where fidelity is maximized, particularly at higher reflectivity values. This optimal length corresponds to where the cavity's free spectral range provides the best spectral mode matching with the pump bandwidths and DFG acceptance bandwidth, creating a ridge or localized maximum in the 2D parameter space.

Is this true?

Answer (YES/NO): NO